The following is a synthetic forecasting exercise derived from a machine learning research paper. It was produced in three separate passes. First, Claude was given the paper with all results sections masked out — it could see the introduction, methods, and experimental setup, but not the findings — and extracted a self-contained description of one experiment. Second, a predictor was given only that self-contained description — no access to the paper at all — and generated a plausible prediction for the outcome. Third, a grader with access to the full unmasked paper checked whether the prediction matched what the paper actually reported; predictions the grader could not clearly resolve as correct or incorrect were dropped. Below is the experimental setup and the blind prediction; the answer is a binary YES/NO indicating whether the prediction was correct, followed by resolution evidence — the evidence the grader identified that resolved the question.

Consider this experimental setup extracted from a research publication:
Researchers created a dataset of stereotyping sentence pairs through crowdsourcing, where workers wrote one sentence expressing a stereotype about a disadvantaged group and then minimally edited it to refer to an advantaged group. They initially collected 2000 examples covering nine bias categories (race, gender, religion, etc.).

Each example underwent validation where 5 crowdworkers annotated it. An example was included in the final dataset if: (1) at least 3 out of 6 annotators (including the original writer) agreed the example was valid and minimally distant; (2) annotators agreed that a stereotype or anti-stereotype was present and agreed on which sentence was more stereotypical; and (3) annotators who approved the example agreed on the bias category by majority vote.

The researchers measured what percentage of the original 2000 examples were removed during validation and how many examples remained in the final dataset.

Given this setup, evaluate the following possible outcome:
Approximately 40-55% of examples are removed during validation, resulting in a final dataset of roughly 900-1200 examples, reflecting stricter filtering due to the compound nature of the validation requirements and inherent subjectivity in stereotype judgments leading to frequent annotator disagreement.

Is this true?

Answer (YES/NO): NO